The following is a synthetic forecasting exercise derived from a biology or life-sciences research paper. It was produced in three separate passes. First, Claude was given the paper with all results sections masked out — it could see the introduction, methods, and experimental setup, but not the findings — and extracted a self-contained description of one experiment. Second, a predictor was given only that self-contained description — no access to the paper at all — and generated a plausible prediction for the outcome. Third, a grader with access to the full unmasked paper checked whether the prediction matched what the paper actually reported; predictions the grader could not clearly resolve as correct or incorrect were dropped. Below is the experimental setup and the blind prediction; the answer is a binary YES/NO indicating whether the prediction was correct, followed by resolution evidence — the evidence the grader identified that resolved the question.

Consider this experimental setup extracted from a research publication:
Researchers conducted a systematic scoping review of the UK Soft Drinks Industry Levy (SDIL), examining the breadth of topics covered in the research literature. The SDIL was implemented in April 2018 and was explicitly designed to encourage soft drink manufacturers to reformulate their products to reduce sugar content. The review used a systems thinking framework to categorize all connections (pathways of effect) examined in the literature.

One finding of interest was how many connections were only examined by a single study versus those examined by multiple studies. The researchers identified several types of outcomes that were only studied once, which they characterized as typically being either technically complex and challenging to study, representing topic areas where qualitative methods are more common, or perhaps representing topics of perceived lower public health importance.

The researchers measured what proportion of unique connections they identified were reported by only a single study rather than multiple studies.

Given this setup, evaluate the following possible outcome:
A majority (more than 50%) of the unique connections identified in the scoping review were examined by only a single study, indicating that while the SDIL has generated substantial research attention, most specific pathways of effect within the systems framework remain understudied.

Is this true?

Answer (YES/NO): NO